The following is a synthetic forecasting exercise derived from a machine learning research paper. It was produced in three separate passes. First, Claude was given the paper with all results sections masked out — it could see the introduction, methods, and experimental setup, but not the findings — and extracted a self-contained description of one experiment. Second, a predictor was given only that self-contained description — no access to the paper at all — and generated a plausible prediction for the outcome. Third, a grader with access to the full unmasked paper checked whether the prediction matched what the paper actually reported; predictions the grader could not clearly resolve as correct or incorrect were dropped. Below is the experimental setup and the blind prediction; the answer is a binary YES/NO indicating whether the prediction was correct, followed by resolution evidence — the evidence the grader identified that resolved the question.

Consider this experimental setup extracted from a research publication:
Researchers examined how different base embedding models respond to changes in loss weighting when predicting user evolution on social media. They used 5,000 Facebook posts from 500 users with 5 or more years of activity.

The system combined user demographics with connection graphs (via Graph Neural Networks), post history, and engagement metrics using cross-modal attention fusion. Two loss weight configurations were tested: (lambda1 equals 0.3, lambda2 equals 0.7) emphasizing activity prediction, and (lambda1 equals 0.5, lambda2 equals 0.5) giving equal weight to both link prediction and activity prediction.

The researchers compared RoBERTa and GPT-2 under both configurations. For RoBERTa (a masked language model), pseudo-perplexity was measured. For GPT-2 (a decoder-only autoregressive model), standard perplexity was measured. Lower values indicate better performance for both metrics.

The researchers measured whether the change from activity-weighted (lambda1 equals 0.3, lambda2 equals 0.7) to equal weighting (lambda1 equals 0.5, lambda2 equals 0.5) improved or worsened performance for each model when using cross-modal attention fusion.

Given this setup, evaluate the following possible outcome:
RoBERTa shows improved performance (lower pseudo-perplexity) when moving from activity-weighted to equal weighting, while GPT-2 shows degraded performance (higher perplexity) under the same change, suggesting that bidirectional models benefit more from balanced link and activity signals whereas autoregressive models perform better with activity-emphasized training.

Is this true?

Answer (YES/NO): YES